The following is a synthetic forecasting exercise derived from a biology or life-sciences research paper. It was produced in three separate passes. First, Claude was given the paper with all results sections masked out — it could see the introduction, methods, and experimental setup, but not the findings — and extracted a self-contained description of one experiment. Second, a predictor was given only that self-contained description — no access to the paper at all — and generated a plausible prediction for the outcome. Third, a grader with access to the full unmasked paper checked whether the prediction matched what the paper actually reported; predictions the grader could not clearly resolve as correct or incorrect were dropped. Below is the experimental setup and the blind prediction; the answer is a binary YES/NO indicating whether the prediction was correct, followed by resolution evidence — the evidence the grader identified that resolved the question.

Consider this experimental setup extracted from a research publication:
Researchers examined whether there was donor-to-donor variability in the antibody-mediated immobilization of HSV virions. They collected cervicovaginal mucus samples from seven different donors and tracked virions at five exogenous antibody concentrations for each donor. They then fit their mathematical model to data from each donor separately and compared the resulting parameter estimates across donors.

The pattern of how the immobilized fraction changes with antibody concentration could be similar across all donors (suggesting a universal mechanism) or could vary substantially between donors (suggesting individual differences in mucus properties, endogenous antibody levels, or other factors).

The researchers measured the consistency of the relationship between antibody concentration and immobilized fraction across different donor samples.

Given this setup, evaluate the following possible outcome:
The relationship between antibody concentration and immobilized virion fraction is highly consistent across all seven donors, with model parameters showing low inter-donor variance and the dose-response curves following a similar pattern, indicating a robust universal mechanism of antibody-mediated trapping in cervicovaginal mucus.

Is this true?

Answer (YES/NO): NO